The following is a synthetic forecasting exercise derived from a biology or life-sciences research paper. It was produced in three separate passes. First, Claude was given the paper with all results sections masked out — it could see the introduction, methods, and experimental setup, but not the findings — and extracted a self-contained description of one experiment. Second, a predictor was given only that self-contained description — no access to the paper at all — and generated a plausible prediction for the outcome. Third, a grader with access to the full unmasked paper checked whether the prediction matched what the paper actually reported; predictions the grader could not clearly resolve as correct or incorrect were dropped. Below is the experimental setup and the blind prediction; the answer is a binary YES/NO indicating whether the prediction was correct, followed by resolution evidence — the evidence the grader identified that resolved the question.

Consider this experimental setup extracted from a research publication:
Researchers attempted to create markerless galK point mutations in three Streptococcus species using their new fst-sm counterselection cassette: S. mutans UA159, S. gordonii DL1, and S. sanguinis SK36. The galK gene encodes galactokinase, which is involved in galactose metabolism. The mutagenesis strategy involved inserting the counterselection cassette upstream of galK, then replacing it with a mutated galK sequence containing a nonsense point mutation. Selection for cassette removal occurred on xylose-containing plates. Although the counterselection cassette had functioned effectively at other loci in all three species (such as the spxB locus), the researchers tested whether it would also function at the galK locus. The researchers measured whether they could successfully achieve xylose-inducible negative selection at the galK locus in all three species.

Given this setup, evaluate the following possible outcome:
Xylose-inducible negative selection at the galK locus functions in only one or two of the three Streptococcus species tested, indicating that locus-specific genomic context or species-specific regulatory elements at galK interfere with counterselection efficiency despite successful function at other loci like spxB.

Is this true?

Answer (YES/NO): YES